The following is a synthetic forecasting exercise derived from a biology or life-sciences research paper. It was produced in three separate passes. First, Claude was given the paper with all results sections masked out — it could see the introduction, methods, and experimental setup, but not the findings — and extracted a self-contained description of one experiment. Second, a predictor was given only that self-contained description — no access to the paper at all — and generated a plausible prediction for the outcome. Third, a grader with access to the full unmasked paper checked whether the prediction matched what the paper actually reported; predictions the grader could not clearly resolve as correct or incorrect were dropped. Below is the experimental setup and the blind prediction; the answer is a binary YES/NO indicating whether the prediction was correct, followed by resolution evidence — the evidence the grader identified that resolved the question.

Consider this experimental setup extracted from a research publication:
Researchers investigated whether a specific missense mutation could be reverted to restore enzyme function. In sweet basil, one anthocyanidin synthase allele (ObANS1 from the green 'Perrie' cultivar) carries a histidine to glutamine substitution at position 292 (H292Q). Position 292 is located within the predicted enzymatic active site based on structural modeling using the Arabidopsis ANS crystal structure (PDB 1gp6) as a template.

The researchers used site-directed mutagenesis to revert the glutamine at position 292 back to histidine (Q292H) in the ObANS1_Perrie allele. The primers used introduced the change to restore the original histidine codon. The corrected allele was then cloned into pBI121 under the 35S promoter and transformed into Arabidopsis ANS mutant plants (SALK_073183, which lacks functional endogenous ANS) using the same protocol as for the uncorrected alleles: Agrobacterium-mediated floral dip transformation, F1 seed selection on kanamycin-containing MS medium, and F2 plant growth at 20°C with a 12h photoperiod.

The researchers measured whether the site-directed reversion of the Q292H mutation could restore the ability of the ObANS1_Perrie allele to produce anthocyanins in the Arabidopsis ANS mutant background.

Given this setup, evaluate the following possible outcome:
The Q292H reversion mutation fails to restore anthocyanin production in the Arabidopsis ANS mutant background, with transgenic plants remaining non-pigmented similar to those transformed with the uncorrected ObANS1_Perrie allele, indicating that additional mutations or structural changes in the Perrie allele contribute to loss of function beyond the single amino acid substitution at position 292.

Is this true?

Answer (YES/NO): NO